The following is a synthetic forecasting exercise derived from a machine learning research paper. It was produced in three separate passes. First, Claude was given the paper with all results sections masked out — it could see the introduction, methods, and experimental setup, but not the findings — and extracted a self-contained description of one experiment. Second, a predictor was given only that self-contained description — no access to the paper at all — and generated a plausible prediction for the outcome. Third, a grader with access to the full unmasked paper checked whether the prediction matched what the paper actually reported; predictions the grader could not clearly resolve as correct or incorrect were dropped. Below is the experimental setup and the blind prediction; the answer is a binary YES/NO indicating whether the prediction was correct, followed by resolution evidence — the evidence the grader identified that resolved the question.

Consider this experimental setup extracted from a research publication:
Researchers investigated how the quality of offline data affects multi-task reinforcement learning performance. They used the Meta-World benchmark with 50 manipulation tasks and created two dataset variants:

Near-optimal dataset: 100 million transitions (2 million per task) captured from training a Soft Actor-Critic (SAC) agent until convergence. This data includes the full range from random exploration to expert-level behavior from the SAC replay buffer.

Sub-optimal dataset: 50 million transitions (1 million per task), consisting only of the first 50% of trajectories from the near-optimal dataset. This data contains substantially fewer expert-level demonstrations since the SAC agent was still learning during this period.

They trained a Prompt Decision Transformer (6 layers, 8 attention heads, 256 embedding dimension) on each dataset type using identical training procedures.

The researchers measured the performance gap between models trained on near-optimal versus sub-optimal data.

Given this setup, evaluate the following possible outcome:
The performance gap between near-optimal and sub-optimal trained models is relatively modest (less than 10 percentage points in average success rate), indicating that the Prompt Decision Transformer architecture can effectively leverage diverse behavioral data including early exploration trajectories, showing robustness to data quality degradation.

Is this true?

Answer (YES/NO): NO